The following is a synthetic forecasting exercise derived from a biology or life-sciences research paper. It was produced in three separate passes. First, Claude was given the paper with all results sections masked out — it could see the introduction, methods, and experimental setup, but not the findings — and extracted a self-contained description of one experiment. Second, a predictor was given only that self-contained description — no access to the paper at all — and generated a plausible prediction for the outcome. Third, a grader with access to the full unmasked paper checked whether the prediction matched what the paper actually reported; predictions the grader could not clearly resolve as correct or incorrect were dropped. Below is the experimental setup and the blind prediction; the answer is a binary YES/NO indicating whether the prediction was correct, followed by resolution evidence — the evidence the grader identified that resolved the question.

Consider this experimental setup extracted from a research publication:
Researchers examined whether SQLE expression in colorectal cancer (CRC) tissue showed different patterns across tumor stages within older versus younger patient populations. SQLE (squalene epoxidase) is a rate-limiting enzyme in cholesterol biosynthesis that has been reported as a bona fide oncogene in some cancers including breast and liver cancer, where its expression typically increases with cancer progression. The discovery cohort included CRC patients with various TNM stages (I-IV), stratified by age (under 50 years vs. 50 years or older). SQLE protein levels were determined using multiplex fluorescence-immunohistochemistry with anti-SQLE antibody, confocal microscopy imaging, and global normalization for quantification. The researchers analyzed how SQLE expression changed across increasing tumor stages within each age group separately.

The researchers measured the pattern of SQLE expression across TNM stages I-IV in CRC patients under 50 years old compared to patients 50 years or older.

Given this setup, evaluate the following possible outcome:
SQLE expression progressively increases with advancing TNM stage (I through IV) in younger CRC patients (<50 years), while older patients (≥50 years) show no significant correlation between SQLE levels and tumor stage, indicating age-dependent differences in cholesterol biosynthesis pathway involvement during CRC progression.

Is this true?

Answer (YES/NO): NO